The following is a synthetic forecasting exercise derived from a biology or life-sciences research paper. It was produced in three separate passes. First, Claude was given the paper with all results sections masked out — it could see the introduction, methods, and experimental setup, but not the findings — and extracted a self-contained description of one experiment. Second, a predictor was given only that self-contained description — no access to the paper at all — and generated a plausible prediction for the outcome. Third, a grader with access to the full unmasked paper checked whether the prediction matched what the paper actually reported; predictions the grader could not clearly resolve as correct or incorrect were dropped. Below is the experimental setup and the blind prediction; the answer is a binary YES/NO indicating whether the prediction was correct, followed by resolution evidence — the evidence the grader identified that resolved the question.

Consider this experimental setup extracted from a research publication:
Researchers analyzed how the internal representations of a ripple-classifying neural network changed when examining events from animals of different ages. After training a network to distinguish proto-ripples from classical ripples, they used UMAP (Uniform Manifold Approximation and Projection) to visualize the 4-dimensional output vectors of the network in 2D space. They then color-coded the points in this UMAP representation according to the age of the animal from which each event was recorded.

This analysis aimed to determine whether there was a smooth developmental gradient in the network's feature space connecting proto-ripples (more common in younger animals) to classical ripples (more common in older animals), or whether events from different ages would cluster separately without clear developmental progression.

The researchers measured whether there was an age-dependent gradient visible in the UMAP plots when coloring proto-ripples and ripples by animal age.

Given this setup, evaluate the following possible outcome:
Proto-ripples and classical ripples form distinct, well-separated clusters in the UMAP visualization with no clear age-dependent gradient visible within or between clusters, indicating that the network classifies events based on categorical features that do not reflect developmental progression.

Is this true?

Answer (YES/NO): NO